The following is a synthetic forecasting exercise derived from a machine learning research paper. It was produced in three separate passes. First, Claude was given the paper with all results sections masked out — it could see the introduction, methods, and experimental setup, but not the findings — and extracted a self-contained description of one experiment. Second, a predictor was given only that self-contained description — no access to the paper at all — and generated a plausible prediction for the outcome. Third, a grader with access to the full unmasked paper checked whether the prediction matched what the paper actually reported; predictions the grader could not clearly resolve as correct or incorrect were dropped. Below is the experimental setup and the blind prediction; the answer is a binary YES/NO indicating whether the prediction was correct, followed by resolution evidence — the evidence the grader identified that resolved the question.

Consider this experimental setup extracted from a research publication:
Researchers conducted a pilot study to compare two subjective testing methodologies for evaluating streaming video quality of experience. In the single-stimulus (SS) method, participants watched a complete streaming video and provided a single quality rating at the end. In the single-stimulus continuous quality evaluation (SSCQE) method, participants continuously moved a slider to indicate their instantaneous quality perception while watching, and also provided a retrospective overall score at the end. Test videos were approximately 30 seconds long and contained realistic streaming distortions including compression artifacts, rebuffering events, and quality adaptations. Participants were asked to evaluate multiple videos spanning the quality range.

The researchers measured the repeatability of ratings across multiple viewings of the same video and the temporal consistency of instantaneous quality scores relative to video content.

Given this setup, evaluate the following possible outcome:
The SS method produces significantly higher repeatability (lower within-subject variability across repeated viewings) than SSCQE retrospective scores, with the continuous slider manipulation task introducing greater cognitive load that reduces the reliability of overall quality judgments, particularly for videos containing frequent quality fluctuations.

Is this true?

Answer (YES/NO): YES